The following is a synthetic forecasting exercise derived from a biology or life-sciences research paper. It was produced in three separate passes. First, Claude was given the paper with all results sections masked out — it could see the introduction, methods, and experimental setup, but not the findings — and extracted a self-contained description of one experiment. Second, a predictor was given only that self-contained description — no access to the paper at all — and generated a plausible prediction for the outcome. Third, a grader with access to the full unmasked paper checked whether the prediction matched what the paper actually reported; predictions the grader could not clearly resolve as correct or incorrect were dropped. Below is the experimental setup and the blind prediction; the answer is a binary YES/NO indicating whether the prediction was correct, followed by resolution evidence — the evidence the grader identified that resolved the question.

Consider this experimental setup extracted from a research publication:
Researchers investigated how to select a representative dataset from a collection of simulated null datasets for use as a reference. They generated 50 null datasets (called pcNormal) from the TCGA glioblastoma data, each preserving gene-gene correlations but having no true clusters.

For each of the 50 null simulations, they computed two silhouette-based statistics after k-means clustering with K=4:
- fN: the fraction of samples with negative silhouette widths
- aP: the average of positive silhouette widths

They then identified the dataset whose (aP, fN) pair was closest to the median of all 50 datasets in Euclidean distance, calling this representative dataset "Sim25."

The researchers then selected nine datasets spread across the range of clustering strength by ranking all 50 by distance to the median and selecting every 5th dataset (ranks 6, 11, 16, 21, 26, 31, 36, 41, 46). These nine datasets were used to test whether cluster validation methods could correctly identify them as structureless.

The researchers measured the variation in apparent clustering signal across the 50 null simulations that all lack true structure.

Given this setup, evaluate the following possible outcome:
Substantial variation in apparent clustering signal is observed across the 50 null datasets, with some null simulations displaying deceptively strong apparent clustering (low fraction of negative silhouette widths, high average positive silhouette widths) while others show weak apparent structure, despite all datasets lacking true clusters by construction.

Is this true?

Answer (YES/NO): YES